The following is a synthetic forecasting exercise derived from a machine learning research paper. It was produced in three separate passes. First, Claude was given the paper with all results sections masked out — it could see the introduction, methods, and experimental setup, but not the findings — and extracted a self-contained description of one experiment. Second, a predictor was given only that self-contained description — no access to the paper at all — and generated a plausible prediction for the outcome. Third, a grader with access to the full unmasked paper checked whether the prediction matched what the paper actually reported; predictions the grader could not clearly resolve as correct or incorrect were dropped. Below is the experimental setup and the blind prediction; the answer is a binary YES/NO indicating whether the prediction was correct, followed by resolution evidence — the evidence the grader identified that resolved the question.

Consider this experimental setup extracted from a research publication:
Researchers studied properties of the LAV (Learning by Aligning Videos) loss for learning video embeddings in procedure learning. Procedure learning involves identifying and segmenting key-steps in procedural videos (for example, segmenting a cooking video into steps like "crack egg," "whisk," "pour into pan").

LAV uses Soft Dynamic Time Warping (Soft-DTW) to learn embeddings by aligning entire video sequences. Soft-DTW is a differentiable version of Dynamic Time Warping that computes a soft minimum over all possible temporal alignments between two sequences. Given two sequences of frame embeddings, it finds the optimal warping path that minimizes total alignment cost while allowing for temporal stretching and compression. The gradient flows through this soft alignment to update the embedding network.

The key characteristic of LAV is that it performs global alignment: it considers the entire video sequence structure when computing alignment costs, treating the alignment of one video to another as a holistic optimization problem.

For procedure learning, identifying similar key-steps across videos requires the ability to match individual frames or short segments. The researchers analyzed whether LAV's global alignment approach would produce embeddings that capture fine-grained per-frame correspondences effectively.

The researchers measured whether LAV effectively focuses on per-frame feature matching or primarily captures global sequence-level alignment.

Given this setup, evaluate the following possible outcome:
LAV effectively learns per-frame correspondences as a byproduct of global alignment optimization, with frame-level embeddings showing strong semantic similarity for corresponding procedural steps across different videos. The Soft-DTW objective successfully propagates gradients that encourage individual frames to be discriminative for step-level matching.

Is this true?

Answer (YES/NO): NO